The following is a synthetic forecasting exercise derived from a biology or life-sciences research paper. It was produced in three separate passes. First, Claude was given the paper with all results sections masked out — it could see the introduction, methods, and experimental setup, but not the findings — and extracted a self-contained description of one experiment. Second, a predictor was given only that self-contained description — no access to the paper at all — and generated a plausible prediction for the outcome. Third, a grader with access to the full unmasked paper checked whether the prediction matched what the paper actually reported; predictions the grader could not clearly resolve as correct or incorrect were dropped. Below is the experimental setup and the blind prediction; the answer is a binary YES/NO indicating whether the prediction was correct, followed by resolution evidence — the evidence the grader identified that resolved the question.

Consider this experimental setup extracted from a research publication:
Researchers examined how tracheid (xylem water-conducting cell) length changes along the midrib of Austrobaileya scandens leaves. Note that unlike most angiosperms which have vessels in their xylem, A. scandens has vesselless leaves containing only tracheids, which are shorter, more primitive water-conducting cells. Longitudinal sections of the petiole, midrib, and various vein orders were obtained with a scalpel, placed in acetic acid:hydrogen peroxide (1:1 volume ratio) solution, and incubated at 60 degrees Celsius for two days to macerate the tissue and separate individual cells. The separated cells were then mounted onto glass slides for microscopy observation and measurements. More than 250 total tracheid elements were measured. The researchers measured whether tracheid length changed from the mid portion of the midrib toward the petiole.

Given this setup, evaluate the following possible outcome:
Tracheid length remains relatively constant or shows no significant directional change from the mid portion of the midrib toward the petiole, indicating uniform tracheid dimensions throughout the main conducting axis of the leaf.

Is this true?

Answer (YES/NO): NO